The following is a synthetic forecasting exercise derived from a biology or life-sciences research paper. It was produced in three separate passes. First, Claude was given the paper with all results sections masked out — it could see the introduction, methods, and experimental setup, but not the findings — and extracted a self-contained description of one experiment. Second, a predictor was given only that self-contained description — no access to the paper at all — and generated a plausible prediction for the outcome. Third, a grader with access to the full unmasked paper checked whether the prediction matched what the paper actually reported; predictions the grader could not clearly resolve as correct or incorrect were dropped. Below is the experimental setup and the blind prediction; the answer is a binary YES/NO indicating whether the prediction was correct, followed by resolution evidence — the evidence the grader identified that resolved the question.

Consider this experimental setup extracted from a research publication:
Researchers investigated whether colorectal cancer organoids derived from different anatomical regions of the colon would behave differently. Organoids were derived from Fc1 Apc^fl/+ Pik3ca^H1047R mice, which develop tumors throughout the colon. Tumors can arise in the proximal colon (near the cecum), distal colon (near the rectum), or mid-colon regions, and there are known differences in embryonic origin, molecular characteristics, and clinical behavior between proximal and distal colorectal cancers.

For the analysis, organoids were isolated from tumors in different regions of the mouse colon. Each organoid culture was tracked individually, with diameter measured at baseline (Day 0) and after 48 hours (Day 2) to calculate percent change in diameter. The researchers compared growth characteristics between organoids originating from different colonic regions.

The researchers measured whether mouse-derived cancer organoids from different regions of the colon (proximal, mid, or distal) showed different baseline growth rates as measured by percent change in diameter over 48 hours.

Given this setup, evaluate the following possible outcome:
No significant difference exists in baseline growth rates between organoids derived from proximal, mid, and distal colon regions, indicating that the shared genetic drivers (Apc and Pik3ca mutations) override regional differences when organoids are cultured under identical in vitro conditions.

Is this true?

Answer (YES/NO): YES